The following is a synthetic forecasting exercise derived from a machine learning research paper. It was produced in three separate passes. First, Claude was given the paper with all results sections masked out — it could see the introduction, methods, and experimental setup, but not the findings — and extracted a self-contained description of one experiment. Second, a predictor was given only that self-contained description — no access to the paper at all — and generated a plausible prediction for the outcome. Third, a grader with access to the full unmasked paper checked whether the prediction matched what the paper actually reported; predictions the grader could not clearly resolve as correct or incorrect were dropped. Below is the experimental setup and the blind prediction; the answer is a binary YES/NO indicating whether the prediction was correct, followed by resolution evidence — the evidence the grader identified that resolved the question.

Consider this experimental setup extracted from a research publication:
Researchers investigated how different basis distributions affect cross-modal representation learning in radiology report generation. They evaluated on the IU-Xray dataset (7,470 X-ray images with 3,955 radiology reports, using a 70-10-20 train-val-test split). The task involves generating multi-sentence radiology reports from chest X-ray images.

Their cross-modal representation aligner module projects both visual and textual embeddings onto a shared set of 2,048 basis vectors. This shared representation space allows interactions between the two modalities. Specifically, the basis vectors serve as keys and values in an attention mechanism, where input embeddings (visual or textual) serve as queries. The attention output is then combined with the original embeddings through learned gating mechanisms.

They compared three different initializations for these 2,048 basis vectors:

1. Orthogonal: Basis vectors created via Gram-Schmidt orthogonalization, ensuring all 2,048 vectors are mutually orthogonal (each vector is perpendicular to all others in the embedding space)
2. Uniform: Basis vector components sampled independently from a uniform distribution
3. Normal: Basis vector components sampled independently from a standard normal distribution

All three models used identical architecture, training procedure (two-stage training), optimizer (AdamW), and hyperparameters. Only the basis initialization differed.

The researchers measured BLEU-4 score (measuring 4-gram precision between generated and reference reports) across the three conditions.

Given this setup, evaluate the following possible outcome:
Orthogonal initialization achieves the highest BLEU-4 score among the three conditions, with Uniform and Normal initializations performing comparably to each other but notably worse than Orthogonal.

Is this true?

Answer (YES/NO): YES